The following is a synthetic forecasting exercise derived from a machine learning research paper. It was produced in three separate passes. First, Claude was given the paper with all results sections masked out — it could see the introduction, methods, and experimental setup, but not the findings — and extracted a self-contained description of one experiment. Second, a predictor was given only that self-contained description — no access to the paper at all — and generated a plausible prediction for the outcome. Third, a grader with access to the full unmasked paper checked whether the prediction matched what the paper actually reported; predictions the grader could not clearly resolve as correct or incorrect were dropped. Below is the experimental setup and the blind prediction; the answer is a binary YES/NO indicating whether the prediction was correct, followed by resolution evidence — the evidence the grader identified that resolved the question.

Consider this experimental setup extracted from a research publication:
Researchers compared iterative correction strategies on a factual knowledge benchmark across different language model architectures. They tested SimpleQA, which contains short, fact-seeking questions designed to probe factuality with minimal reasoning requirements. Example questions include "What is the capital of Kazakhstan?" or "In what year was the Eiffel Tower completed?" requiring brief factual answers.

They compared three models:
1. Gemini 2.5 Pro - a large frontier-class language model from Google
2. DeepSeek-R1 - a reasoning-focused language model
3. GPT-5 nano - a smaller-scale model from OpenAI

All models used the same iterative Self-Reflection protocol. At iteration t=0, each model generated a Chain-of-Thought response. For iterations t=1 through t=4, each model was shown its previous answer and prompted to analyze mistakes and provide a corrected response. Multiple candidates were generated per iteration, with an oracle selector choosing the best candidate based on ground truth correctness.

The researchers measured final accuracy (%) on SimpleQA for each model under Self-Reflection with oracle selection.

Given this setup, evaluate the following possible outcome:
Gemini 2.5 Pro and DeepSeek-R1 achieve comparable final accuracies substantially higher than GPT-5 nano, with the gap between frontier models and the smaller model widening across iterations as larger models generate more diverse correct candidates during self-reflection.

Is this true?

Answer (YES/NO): NO